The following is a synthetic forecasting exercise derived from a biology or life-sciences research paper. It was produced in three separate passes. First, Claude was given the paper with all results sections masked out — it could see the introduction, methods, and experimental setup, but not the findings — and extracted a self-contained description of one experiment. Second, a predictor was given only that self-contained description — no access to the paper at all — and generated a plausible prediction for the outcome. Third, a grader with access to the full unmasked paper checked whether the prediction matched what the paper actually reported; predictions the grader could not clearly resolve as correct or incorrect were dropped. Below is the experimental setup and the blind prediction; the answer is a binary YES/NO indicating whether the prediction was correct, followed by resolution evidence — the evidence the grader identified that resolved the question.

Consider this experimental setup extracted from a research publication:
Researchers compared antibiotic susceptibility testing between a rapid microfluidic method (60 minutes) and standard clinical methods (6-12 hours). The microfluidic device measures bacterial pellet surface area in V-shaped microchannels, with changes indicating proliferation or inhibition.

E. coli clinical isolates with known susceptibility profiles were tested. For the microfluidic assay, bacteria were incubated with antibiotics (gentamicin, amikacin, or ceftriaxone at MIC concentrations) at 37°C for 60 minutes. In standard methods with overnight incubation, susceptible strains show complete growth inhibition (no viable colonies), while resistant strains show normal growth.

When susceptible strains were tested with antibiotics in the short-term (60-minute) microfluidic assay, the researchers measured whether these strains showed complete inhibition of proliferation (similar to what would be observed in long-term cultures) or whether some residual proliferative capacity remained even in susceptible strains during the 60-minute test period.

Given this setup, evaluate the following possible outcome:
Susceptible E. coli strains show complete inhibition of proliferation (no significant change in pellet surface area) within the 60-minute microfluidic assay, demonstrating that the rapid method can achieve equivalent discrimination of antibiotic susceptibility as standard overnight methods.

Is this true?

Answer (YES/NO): NO